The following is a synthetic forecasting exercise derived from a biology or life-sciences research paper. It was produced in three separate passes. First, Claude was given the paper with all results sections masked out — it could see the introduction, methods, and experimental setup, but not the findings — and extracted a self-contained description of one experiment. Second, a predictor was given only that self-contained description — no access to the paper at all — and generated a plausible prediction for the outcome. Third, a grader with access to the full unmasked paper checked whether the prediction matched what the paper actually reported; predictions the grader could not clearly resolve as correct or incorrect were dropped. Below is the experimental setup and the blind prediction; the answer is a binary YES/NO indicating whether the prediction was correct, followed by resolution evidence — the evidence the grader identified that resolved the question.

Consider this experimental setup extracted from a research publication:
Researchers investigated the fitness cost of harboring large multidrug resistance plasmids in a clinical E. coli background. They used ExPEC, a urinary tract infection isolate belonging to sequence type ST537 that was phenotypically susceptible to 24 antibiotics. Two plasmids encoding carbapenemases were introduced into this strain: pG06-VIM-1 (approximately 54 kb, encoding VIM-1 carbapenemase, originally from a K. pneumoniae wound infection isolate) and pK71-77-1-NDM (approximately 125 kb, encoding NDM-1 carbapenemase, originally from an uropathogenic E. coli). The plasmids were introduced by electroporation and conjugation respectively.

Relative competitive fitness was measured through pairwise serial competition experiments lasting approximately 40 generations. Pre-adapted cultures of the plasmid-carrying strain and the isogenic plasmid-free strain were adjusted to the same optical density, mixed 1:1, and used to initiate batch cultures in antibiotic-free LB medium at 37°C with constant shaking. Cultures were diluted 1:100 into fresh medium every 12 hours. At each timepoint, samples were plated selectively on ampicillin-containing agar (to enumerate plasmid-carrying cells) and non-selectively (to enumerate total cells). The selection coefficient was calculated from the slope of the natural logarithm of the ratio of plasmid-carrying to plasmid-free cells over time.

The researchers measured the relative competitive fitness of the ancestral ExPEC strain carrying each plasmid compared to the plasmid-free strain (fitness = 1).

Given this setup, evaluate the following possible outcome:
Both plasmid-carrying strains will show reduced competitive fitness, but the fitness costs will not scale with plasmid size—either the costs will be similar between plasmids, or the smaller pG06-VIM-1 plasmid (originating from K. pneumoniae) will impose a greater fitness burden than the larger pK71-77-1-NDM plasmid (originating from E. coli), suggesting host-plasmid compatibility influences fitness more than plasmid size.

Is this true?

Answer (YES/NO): YES